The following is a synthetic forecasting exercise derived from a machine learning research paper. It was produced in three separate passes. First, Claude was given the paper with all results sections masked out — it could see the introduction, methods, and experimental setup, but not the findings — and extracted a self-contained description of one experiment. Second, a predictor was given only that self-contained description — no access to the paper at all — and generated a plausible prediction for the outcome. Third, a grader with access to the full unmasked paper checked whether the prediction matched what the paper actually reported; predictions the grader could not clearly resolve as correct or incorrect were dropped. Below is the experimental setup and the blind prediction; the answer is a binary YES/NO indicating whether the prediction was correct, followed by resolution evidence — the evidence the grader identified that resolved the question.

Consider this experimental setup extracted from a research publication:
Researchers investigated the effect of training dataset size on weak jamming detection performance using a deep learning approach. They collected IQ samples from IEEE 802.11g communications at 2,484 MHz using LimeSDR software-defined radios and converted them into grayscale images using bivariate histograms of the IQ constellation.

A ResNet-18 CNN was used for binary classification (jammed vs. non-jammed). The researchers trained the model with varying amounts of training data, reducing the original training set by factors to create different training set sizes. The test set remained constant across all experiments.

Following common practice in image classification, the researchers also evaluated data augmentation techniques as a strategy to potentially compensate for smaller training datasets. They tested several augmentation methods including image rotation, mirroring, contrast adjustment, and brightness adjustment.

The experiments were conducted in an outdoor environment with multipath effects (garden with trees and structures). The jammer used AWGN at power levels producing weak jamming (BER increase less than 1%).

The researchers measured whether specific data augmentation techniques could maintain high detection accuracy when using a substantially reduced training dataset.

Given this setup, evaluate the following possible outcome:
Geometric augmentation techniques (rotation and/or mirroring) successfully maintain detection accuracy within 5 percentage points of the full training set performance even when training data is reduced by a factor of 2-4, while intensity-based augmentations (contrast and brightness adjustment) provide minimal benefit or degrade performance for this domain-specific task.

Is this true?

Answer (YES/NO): NO